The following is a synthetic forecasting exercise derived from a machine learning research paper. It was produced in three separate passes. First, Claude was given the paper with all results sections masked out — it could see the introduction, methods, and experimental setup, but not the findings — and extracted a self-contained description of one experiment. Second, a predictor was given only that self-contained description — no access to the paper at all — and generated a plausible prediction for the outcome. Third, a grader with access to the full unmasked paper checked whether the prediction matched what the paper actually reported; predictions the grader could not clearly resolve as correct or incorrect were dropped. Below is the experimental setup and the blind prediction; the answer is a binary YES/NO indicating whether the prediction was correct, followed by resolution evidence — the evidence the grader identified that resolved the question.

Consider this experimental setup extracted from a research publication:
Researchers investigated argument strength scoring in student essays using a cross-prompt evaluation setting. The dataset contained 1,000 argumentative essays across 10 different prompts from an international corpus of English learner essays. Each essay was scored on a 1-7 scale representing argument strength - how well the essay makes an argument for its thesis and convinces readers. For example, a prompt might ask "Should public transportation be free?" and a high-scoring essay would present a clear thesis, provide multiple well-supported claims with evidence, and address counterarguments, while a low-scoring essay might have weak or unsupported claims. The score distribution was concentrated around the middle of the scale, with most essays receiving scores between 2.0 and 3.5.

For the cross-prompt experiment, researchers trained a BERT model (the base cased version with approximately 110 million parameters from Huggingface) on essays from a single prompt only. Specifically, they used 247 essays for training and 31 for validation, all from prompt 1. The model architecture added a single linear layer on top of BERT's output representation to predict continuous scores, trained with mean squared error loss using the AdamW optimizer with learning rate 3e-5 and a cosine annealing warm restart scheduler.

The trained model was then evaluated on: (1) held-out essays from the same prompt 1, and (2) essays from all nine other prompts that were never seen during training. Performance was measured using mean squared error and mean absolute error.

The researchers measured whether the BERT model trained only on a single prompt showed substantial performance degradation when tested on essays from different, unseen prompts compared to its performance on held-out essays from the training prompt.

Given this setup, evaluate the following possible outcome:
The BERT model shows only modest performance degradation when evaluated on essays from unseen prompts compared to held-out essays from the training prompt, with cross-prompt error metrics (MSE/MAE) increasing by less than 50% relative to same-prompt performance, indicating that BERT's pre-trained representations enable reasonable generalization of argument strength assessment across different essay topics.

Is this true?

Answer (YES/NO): NO